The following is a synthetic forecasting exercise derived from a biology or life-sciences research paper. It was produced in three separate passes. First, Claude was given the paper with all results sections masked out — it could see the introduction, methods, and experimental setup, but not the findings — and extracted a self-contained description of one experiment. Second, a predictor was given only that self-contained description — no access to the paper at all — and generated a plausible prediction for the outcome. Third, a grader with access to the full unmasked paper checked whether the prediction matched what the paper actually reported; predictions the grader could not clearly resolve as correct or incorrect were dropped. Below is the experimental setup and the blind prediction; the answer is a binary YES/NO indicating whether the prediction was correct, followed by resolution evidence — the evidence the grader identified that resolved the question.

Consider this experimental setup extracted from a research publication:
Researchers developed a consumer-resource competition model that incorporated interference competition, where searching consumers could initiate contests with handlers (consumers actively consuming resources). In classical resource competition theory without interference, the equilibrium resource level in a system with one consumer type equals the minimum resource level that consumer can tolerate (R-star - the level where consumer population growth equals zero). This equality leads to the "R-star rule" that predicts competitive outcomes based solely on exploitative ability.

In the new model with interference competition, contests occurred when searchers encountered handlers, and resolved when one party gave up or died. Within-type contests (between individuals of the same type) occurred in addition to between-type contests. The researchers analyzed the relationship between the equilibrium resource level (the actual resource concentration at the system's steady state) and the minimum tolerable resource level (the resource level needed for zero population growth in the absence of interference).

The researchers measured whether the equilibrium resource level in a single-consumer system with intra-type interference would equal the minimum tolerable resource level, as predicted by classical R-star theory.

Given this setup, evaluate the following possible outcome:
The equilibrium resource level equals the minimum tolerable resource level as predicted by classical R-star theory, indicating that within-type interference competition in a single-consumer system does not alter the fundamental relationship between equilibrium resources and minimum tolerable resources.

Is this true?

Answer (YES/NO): NO